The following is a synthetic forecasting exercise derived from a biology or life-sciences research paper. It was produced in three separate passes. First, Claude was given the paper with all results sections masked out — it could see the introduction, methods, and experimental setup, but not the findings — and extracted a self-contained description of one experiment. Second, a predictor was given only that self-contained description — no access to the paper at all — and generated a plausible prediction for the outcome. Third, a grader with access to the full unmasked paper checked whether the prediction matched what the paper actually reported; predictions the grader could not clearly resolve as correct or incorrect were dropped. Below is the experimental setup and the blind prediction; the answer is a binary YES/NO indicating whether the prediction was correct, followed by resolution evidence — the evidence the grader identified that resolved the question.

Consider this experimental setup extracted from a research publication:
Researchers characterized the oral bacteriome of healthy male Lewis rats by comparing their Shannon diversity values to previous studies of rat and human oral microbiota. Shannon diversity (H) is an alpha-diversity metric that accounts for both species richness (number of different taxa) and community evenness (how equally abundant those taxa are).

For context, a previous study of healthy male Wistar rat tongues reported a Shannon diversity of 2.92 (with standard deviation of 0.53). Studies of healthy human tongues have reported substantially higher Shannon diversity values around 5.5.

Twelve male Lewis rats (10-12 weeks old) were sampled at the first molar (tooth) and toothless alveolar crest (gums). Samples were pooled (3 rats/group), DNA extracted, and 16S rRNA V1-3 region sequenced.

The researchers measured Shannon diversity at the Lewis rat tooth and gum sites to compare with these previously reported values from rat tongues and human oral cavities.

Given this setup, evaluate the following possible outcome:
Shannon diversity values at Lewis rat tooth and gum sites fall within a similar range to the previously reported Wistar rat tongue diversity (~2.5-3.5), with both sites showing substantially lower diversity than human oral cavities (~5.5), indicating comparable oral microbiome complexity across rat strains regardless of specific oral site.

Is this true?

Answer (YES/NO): YES